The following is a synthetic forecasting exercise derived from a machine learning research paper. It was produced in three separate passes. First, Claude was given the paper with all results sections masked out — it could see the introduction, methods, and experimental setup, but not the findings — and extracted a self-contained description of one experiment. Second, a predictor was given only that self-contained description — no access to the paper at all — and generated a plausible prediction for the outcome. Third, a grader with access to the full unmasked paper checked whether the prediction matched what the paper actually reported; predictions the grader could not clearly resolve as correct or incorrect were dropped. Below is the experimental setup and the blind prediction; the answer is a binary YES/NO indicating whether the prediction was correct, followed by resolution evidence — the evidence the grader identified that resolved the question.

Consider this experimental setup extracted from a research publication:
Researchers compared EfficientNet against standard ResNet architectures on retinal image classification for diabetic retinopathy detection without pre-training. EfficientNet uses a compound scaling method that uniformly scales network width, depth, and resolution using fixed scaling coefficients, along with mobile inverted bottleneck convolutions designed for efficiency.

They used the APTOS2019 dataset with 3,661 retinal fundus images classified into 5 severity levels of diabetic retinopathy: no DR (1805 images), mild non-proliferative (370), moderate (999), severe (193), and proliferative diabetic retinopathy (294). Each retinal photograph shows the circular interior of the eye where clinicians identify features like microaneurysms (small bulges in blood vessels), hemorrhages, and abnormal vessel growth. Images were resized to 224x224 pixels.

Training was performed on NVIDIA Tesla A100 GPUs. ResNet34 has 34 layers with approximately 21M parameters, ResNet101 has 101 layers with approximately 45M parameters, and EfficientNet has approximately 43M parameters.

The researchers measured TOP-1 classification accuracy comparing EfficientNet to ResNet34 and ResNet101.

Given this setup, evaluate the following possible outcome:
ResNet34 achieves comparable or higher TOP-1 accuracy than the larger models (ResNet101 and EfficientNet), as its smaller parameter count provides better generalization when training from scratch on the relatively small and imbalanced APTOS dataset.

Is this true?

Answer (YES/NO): NO